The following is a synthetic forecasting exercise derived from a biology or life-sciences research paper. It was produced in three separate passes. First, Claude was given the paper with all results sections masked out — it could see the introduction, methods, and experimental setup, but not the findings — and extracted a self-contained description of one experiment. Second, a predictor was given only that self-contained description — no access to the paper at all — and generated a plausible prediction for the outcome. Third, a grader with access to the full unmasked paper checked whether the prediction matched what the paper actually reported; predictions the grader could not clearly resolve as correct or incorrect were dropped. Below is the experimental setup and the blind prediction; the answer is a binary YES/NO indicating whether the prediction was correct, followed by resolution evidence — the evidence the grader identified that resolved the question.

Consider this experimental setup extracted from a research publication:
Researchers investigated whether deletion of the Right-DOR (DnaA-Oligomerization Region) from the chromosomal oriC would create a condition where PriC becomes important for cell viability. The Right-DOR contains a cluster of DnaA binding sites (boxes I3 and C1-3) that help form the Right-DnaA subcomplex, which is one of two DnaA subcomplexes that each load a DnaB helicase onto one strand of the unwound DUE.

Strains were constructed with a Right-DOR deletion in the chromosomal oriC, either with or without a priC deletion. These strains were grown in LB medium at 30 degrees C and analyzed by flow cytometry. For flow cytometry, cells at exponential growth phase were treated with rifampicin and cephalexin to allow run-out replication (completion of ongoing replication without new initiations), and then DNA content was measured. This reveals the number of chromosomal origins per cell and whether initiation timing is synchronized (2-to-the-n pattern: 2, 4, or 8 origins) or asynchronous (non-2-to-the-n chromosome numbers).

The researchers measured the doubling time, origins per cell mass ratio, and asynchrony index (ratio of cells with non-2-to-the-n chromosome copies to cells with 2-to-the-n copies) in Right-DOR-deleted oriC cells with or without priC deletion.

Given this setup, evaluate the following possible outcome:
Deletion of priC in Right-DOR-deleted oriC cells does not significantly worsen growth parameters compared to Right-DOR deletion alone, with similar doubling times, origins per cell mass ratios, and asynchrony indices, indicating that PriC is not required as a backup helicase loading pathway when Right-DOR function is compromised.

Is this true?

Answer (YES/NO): NO